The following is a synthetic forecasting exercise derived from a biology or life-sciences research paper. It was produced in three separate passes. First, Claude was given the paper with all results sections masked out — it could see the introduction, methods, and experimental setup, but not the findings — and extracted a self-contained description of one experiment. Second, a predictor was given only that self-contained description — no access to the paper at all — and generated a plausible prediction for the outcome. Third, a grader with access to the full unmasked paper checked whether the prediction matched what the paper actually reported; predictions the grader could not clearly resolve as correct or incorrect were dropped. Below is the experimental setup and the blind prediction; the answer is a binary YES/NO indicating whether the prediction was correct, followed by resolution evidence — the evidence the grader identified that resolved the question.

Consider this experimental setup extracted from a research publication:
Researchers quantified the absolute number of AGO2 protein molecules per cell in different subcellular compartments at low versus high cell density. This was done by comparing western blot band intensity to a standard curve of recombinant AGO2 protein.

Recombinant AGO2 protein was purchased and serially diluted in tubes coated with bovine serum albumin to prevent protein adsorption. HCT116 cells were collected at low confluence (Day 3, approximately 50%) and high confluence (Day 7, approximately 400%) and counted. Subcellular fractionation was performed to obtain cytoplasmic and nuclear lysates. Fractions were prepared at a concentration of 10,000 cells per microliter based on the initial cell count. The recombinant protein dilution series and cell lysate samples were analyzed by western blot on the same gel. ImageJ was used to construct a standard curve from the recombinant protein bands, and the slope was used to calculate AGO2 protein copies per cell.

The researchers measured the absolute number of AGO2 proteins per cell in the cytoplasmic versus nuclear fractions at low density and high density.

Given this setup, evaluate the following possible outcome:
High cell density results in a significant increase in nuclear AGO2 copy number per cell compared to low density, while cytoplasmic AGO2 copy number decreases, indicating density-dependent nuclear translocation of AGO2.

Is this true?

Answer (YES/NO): YES